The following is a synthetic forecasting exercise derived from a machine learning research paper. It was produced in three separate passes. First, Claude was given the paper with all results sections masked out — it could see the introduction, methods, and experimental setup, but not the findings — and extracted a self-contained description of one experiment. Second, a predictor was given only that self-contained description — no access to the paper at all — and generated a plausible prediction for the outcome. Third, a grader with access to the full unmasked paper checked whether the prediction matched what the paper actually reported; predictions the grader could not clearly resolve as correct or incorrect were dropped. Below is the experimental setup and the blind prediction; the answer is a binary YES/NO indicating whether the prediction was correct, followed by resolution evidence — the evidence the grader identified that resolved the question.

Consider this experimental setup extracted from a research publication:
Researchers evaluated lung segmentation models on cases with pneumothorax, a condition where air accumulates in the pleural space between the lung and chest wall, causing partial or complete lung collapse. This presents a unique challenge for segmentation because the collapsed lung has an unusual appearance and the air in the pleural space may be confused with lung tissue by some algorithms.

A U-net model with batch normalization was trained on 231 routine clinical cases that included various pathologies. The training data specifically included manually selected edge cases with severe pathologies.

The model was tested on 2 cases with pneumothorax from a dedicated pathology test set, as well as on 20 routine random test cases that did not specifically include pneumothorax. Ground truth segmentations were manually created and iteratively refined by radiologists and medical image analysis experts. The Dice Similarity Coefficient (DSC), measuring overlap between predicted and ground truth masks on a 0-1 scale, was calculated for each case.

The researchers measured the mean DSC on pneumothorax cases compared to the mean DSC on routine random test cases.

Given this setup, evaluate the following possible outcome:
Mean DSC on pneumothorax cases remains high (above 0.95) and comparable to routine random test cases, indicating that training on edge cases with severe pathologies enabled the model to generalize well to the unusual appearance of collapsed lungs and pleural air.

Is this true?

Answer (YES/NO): YES